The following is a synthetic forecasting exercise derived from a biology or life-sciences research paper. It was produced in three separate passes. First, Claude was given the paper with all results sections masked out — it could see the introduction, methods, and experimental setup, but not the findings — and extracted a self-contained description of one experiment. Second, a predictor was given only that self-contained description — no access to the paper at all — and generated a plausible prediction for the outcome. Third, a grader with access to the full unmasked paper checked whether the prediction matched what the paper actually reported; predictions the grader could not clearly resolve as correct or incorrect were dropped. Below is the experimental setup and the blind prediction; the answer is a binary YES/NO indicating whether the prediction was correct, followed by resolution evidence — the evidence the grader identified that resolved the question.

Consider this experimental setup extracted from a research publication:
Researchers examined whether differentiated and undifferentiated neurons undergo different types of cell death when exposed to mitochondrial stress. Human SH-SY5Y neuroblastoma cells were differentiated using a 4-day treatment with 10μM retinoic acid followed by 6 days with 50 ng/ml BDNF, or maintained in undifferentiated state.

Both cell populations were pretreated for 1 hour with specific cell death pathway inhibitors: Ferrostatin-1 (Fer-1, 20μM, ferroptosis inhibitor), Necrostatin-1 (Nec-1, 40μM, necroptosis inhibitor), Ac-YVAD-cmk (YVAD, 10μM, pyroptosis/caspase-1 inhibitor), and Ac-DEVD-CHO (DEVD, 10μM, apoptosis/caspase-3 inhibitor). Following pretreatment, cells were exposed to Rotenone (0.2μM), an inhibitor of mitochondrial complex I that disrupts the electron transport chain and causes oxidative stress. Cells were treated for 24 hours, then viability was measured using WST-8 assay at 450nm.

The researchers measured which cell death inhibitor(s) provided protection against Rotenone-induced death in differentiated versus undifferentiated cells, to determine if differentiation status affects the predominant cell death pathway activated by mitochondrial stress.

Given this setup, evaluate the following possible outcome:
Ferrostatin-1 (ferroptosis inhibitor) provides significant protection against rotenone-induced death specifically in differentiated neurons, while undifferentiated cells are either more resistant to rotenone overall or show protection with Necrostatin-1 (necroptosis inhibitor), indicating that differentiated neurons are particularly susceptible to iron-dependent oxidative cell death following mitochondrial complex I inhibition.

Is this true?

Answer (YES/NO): NO